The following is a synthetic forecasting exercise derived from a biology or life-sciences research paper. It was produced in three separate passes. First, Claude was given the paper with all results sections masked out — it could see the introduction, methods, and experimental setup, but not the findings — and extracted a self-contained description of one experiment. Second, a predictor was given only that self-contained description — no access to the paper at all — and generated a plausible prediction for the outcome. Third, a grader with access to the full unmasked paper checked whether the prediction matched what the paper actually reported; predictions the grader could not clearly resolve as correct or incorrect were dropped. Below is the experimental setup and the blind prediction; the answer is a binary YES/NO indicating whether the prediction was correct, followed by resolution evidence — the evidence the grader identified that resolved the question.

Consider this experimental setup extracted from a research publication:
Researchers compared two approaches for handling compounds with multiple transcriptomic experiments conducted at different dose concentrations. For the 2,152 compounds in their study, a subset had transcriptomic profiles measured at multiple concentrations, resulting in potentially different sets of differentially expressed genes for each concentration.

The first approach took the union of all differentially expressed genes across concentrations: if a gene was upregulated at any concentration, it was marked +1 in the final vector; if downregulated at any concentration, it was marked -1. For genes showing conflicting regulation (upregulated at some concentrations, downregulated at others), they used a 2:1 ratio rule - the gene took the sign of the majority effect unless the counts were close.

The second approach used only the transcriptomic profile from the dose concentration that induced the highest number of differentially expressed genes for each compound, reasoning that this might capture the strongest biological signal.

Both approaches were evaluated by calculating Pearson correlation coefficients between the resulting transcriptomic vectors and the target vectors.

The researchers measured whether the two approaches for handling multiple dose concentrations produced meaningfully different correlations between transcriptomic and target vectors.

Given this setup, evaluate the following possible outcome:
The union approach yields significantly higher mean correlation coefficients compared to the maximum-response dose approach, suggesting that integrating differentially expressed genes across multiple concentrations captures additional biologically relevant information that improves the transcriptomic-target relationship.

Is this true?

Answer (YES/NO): NO